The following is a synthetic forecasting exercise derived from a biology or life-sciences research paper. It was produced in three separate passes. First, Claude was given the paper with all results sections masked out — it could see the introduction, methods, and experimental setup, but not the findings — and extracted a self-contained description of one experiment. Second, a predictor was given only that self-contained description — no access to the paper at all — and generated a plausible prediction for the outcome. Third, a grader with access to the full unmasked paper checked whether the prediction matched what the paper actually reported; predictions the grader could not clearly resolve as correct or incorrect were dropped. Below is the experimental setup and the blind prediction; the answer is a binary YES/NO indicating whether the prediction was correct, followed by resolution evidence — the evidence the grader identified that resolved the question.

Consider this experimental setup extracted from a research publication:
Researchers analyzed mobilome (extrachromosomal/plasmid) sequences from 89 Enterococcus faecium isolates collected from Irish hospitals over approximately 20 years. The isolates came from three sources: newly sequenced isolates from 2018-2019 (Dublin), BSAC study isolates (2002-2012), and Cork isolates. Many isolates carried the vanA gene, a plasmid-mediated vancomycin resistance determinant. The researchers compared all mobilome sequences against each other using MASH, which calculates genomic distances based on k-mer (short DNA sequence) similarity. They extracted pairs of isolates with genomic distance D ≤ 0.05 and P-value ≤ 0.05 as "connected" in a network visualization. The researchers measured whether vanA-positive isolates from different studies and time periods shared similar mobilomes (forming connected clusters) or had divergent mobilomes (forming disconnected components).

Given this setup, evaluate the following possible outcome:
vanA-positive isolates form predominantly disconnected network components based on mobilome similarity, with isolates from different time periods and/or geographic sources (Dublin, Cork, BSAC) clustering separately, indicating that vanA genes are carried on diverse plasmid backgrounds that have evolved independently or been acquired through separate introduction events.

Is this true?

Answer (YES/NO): NO